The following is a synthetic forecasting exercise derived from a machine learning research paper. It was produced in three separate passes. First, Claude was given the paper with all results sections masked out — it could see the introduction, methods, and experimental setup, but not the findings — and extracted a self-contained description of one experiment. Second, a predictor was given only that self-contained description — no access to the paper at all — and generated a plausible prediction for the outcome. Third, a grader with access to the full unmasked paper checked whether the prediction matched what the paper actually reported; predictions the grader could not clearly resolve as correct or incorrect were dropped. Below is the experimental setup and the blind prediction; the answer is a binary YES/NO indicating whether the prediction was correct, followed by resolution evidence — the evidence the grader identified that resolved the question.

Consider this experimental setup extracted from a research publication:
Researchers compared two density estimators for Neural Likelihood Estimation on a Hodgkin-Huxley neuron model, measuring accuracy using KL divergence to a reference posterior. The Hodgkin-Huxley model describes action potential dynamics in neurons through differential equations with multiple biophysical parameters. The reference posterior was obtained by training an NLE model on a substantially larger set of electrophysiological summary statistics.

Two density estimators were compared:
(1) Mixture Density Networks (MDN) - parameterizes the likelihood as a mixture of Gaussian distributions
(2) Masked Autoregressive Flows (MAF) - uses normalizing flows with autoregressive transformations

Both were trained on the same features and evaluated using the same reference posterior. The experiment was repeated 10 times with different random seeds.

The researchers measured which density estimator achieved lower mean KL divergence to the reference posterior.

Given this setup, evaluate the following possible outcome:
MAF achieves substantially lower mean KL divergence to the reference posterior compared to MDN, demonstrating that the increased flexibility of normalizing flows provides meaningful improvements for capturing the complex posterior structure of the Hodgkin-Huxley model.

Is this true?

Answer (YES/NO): NO